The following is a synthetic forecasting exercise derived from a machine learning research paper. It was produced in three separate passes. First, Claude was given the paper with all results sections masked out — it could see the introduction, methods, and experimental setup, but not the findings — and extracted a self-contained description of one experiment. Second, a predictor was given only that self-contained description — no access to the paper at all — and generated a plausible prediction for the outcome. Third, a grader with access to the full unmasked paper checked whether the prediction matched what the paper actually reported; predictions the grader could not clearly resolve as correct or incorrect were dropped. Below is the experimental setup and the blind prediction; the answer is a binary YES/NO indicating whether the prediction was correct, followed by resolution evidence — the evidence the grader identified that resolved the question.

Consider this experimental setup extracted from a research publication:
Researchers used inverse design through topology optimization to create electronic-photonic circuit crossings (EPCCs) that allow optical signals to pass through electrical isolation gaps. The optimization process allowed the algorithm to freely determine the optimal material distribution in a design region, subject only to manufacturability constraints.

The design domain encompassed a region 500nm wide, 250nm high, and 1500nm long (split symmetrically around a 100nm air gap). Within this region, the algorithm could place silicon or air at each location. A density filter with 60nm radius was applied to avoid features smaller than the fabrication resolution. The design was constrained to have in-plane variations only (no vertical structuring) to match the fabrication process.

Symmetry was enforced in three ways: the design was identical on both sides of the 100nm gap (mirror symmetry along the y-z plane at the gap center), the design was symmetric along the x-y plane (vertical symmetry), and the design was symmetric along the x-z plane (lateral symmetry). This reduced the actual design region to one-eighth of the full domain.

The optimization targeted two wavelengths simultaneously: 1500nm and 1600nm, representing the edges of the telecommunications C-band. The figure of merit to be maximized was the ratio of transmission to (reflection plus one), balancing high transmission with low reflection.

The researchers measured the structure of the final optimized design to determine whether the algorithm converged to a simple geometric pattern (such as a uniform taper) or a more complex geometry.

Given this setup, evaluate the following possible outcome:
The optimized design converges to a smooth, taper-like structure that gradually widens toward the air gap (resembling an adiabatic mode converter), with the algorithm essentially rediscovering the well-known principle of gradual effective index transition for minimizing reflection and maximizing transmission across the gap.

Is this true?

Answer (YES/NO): NO